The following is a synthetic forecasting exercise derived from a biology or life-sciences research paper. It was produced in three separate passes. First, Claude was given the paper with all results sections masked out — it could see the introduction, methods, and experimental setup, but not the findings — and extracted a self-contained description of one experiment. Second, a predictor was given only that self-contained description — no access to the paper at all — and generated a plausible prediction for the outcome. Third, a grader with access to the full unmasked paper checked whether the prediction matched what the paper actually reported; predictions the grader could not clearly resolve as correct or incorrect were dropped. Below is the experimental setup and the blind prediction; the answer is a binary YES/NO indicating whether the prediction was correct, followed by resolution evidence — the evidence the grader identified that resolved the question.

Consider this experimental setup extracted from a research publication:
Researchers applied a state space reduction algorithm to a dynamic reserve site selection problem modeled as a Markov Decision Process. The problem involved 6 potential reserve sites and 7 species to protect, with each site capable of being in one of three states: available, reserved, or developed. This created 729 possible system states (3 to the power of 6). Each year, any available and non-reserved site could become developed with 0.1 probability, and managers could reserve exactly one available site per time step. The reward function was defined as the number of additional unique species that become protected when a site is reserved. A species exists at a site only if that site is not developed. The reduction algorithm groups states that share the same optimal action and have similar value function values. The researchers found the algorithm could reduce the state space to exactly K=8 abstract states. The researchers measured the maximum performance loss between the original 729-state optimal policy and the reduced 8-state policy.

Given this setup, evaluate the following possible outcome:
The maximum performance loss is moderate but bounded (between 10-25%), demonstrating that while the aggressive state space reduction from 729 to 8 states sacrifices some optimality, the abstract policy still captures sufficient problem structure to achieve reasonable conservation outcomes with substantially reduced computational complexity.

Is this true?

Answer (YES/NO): NO